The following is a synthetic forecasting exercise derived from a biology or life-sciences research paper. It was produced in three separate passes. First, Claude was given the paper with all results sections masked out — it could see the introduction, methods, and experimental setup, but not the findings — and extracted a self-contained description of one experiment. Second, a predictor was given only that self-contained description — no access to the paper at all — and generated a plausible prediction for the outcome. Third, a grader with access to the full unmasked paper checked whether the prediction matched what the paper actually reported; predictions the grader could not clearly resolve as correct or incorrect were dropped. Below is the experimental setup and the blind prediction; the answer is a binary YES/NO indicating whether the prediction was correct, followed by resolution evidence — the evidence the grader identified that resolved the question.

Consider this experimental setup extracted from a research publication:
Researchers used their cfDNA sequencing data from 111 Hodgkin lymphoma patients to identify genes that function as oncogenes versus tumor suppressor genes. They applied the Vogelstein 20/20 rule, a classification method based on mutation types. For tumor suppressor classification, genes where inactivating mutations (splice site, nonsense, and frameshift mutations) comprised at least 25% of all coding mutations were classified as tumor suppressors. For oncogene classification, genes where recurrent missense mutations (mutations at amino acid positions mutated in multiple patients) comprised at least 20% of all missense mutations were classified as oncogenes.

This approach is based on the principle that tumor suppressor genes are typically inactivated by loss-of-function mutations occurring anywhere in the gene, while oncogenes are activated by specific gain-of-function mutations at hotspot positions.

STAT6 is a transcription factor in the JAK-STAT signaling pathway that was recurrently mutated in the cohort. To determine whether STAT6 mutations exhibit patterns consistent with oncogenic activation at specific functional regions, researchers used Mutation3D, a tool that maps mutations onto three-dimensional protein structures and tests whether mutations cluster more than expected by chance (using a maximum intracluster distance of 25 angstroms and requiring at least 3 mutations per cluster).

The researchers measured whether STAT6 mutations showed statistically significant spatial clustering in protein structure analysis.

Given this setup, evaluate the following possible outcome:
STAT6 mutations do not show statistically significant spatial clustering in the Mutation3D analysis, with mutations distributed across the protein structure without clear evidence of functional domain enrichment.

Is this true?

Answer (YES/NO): NO